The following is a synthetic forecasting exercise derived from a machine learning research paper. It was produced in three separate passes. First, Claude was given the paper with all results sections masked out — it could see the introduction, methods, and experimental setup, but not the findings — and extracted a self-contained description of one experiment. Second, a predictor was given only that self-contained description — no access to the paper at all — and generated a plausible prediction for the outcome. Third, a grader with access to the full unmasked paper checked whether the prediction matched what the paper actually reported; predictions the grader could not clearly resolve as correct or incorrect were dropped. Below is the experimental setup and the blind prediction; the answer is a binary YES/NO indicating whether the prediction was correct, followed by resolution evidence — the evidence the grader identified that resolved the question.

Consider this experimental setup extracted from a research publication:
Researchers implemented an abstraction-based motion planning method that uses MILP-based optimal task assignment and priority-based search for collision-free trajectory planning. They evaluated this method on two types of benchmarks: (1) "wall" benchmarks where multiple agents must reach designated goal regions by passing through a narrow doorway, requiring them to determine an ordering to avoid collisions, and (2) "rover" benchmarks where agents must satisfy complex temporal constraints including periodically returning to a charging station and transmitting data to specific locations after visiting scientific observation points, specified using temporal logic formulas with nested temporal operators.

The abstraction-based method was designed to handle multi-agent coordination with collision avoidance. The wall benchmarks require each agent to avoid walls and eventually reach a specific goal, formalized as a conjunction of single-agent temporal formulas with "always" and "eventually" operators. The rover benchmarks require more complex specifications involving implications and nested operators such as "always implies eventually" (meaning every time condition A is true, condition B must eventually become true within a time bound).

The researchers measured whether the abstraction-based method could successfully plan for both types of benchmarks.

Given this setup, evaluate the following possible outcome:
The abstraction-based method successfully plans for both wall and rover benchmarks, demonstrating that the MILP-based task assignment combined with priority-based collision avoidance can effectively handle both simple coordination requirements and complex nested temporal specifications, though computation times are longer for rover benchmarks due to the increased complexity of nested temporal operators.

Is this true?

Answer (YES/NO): NO